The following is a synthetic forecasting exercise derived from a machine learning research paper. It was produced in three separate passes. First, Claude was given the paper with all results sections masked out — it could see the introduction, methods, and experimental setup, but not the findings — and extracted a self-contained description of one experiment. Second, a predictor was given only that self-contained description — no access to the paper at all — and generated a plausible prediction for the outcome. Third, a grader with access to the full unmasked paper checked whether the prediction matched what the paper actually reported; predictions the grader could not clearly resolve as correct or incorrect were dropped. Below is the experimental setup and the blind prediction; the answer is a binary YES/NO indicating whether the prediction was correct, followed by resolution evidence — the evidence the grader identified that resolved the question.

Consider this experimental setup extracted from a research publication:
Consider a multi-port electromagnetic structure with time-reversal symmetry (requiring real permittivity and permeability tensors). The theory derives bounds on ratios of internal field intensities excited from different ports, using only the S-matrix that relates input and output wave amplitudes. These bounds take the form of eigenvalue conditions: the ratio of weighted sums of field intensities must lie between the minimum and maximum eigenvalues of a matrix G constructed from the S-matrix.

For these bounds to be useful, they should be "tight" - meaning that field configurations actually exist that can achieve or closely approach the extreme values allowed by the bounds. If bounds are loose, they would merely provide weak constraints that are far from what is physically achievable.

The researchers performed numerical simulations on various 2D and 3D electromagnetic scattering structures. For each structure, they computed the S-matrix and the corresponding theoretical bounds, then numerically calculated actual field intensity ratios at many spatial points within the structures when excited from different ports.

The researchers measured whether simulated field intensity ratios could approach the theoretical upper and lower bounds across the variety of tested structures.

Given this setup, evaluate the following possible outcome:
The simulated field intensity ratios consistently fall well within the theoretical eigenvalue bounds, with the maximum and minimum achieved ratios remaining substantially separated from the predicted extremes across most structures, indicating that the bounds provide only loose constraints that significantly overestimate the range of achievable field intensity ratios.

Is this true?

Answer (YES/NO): NO